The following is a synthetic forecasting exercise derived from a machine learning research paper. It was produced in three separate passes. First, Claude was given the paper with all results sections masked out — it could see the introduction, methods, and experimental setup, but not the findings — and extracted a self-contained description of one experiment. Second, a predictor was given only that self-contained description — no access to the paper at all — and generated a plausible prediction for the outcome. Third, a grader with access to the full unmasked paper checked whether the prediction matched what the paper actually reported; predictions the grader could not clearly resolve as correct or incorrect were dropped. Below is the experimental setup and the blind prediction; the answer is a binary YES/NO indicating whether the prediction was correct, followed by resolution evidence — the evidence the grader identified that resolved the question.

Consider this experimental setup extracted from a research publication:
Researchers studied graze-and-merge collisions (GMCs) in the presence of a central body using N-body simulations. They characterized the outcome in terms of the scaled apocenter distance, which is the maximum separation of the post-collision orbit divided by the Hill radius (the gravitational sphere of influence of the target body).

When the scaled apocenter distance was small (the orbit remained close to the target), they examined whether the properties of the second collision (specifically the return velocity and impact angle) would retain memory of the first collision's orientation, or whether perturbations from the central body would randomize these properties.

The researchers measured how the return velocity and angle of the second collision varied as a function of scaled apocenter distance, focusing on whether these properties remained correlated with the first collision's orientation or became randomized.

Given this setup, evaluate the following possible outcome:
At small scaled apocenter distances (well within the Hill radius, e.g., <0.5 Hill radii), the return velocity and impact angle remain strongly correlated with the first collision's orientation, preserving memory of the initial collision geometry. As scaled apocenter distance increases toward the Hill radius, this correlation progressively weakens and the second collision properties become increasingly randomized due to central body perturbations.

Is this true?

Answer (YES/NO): NO